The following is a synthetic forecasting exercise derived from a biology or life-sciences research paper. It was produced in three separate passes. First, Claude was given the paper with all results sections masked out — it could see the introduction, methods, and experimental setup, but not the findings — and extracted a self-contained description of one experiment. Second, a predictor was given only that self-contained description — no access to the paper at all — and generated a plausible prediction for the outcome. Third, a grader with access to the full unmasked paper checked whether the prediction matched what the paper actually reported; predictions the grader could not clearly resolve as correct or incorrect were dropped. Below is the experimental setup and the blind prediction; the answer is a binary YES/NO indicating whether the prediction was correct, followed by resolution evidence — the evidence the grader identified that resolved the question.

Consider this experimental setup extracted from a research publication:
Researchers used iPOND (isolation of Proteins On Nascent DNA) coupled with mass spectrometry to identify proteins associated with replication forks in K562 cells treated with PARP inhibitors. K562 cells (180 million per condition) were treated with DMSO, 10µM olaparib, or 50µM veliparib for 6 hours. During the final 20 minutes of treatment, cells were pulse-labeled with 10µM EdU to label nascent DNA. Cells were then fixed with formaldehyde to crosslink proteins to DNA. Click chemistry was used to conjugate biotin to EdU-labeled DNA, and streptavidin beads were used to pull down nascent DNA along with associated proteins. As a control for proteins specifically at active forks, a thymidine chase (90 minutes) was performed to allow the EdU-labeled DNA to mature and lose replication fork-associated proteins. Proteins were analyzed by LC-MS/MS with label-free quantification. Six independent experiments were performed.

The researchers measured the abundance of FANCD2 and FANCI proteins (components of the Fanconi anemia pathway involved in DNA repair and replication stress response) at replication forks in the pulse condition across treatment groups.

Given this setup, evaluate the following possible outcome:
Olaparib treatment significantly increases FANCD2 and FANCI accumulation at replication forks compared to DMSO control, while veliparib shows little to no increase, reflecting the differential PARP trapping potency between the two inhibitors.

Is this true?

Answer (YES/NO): NO